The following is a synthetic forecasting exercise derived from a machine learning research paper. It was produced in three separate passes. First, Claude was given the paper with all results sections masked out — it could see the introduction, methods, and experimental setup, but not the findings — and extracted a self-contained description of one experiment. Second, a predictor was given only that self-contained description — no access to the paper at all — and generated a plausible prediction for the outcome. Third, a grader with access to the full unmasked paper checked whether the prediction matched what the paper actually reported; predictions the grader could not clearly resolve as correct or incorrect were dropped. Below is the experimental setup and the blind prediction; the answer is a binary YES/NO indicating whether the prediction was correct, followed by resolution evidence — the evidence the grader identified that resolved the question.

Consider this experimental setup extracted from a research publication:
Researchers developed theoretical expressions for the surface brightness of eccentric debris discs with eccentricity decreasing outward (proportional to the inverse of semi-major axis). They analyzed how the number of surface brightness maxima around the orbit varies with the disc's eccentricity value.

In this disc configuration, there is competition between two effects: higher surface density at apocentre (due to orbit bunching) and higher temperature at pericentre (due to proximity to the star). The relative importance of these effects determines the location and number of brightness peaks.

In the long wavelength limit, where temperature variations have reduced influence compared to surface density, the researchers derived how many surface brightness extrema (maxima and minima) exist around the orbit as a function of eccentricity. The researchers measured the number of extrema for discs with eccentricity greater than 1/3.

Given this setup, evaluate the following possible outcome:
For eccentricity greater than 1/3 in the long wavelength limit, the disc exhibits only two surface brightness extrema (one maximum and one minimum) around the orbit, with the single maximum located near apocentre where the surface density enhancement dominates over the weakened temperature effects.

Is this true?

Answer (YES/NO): NO